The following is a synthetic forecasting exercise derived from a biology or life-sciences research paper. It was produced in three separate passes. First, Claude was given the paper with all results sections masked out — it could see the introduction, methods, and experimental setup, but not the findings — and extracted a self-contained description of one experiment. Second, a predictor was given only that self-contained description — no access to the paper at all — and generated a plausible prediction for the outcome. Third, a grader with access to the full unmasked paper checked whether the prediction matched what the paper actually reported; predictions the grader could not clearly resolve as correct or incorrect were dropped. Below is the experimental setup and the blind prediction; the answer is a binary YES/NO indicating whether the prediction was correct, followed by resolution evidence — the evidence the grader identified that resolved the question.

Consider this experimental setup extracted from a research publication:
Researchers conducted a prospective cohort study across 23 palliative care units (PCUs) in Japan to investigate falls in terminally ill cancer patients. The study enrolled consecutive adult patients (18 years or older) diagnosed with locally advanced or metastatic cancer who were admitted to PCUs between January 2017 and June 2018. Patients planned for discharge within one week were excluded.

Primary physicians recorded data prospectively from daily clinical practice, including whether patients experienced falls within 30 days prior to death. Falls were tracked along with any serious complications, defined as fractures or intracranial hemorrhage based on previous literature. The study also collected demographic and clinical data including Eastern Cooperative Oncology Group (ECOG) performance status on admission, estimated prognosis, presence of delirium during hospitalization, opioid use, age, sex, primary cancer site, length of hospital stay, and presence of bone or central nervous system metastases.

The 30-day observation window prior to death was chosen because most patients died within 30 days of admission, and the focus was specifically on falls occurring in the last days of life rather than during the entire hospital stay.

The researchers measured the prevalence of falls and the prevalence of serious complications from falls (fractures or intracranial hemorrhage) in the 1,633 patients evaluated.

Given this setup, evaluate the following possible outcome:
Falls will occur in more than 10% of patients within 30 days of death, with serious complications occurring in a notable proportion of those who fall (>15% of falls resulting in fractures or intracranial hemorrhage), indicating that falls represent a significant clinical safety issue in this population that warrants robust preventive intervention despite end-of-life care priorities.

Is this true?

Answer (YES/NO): NO